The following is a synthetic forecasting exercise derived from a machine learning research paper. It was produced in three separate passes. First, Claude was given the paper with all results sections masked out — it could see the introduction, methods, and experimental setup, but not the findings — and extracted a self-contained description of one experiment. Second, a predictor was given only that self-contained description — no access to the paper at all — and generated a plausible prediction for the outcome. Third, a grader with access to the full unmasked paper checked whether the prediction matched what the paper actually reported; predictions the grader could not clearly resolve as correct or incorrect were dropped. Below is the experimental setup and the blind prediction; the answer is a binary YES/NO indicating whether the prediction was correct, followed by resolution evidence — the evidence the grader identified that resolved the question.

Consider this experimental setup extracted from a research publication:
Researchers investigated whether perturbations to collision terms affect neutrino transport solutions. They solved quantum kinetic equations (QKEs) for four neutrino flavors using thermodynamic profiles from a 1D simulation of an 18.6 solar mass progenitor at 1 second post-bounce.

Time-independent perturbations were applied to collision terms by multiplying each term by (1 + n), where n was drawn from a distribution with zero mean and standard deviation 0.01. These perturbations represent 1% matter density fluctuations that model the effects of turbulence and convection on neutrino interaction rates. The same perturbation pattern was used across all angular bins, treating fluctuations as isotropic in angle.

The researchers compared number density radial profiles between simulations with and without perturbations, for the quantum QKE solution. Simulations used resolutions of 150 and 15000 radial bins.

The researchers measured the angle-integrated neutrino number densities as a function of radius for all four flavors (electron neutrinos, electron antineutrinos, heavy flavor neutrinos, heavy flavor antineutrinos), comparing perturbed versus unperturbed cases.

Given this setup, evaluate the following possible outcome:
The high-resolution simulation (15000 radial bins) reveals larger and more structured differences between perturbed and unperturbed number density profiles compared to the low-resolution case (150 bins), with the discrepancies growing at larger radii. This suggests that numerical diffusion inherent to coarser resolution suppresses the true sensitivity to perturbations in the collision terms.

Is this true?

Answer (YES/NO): NO